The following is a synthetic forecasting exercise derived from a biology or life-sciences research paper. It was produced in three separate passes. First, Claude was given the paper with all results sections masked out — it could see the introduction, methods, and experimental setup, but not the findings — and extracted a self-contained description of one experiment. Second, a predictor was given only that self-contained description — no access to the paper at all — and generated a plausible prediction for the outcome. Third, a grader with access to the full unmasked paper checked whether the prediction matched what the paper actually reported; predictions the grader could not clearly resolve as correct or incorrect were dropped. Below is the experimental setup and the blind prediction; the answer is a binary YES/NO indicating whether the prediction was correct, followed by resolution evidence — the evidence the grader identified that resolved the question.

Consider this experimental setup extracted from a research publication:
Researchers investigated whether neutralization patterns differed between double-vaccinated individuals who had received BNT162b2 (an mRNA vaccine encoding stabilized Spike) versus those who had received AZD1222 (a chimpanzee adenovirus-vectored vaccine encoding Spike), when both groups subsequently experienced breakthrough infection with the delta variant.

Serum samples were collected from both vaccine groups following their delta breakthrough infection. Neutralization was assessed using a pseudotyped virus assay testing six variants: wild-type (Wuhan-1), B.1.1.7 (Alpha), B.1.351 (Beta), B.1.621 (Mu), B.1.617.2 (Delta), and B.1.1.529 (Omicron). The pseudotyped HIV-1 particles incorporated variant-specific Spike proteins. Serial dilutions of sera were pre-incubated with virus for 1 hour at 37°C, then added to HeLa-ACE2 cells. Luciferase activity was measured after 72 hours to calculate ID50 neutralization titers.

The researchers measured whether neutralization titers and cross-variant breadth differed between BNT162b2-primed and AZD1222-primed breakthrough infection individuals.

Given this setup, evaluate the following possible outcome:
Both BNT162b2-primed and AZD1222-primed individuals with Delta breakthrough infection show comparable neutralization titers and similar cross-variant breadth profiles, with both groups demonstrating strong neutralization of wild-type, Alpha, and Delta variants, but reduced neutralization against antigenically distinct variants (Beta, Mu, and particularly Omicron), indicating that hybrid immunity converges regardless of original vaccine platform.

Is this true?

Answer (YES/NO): NO